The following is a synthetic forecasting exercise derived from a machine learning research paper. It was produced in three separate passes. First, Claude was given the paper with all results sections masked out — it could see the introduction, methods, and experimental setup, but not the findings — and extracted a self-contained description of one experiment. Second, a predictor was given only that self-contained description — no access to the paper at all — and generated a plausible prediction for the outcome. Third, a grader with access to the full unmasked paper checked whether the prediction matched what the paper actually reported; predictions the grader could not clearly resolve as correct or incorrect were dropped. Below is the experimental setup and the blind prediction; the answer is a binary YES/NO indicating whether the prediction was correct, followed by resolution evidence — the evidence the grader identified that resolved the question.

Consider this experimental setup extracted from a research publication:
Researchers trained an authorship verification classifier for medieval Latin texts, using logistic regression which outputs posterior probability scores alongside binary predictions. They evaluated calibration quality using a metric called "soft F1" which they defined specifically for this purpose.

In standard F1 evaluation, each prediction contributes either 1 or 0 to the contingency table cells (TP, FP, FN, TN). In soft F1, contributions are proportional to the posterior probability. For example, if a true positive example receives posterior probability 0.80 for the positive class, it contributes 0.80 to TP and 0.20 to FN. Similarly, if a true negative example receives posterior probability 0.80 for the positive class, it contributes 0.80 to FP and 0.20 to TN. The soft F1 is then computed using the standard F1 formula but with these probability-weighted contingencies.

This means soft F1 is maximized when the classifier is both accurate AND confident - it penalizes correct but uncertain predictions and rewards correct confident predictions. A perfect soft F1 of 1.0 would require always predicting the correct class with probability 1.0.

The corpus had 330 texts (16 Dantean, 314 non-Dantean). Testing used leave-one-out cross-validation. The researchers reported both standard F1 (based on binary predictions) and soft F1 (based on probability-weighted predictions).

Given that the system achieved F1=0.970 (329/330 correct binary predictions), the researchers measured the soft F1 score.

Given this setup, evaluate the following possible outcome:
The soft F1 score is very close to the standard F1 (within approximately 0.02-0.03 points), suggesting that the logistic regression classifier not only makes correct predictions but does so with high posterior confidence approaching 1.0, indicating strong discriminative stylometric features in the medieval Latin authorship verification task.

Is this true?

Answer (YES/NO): NO